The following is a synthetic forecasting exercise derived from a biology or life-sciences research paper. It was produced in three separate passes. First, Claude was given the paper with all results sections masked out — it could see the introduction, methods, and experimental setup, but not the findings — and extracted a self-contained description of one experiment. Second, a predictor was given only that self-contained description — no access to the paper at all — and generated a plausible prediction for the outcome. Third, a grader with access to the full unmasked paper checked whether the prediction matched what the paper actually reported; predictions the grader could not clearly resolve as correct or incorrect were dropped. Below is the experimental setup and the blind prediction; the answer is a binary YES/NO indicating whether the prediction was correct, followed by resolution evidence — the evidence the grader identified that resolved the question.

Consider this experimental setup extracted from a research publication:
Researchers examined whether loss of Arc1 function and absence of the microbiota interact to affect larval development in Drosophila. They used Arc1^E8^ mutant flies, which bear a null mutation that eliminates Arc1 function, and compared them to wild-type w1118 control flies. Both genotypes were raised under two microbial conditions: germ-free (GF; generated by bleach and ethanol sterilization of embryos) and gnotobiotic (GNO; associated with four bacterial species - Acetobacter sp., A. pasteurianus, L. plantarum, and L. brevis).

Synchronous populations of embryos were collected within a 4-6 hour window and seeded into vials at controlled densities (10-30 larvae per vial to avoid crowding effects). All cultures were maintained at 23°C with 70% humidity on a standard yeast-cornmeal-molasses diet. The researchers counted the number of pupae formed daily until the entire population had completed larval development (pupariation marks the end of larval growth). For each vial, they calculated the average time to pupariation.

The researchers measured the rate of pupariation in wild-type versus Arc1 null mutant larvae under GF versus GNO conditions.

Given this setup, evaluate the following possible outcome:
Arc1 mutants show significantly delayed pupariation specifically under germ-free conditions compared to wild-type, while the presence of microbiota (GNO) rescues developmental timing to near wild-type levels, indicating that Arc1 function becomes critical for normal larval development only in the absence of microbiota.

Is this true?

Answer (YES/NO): YES